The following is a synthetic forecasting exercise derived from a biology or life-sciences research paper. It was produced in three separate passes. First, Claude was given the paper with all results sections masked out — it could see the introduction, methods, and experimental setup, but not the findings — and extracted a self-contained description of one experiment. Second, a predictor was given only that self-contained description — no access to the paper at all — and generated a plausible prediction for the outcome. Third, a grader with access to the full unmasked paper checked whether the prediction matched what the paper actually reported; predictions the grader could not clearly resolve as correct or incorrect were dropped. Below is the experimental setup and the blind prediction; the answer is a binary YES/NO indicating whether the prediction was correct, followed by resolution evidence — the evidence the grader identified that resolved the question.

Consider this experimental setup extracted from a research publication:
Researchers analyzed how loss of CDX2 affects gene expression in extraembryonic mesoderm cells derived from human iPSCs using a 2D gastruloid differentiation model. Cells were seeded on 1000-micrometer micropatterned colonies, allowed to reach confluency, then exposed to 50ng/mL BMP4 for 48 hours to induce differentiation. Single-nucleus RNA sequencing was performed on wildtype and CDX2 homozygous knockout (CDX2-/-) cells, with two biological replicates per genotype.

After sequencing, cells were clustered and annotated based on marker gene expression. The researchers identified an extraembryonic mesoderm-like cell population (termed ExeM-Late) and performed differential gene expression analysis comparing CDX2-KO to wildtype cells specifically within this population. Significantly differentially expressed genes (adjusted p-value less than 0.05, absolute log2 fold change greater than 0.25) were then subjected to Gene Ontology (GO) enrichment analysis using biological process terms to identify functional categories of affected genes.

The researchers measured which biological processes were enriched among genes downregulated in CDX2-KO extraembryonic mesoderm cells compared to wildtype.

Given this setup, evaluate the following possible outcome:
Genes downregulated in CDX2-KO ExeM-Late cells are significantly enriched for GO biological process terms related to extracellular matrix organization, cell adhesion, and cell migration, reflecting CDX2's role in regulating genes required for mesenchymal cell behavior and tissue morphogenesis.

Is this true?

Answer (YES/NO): NO